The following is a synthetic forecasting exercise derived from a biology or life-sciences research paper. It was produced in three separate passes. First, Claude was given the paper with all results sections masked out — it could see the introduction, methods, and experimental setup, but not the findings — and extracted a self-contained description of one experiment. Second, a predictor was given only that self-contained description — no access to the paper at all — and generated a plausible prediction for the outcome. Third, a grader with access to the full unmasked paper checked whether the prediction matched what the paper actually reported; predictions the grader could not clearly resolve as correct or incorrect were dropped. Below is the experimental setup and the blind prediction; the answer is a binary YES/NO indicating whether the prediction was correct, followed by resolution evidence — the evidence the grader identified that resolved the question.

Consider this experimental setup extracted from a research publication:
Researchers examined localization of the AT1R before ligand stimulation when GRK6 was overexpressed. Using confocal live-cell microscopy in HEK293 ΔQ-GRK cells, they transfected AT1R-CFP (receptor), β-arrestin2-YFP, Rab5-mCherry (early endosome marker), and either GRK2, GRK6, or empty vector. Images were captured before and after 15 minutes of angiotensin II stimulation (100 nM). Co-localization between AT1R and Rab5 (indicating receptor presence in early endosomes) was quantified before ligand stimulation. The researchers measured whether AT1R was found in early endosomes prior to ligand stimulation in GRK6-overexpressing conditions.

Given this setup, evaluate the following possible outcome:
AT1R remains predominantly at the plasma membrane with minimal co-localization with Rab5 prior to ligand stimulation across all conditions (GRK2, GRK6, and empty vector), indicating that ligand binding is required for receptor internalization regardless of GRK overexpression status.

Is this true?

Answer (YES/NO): NO